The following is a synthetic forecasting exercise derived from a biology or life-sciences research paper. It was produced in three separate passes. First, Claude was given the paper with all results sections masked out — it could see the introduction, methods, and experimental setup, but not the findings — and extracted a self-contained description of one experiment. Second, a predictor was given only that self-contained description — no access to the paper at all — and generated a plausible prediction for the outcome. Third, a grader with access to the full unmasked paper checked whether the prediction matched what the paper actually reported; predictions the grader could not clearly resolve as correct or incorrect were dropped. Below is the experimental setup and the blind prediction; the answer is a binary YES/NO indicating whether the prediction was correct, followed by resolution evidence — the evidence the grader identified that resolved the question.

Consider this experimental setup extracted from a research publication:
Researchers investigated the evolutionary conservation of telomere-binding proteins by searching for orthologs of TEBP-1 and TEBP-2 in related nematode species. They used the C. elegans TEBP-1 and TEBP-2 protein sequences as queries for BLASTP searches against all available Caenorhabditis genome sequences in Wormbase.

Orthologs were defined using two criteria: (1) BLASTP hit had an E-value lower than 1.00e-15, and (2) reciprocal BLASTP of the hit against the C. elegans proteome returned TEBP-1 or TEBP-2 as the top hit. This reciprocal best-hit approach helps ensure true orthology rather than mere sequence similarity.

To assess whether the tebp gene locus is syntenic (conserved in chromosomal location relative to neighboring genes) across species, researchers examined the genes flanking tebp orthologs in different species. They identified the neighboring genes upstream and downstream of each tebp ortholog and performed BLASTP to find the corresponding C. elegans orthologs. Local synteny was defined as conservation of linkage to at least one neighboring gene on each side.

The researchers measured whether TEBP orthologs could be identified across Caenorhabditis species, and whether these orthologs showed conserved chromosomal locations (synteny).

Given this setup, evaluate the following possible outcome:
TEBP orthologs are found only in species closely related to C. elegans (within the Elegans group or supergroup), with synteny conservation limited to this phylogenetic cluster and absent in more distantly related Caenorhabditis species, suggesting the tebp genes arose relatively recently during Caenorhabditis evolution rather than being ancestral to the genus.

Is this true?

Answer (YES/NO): NO